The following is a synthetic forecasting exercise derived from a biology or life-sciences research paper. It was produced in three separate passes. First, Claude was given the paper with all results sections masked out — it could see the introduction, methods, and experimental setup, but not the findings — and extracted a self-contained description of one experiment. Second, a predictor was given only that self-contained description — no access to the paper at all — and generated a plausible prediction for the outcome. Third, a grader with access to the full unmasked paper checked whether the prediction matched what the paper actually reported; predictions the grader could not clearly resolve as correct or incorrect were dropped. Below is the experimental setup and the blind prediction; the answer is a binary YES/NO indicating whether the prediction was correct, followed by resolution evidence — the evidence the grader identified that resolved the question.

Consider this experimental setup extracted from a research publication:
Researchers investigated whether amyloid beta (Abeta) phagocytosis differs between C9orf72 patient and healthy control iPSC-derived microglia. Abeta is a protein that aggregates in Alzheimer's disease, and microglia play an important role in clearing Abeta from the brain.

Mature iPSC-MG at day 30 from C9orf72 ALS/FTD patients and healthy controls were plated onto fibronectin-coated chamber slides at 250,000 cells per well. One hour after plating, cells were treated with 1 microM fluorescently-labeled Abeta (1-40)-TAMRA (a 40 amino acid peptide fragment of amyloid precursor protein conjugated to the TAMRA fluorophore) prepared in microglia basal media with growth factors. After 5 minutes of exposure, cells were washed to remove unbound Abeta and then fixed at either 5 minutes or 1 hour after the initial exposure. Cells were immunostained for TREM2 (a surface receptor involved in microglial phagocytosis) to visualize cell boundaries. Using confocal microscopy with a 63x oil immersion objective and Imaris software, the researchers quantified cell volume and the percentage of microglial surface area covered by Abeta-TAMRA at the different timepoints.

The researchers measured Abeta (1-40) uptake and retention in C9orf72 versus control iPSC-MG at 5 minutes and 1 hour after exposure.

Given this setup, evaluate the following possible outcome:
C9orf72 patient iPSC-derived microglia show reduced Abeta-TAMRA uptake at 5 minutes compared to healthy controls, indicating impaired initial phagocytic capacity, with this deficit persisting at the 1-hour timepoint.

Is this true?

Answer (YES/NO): NO